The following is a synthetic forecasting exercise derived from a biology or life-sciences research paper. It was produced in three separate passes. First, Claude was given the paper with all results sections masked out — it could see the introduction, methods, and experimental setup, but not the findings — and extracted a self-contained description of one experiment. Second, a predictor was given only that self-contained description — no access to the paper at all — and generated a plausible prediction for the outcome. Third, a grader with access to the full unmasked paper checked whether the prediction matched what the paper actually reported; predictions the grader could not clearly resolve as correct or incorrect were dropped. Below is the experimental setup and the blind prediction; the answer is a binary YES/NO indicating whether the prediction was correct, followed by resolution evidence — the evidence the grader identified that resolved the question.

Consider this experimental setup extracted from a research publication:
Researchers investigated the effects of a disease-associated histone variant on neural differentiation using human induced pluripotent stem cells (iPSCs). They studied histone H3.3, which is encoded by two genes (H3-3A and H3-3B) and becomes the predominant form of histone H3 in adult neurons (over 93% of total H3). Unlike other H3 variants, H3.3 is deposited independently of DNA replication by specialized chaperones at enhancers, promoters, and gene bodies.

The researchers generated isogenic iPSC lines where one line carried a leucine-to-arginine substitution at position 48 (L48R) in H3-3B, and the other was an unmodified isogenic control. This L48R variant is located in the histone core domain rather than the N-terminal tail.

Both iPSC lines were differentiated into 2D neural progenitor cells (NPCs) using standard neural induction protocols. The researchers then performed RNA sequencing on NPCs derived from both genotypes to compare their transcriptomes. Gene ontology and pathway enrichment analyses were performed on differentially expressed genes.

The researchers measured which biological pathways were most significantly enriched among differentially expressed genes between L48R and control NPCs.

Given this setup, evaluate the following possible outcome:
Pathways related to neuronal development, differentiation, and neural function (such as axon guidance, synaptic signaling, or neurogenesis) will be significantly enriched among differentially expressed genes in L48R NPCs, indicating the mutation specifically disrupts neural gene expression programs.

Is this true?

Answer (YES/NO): YES